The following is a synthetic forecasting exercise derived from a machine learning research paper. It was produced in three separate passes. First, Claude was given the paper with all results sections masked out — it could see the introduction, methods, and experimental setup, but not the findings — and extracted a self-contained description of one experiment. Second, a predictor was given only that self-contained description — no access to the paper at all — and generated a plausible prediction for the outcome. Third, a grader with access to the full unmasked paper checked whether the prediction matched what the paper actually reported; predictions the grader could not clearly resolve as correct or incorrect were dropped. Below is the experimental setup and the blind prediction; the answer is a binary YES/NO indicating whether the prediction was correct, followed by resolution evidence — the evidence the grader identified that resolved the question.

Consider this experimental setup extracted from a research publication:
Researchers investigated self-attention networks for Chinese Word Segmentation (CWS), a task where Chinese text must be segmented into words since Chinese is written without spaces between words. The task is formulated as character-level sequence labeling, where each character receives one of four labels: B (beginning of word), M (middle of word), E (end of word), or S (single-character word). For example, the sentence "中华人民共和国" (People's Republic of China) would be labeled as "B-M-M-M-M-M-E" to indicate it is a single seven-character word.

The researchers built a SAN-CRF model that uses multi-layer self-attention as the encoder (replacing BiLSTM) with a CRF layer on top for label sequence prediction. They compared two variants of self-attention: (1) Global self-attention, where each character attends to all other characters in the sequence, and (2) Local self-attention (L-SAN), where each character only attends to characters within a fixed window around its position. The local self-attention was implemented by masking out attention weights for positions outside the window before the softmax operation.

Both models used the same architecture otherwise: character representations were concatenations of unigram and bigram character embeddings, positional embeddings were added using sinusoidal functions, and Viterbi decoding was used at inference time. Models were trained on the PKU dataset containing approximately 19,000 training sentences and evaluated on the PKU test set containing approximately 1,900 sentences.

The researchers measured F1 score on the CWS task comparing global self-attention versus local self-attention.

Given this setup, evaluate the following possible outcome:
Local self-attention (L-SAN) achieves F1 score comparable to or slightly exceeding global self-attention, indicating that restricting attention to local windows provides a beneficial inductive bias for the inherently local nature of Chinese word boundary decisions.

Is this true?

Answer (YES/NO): NO